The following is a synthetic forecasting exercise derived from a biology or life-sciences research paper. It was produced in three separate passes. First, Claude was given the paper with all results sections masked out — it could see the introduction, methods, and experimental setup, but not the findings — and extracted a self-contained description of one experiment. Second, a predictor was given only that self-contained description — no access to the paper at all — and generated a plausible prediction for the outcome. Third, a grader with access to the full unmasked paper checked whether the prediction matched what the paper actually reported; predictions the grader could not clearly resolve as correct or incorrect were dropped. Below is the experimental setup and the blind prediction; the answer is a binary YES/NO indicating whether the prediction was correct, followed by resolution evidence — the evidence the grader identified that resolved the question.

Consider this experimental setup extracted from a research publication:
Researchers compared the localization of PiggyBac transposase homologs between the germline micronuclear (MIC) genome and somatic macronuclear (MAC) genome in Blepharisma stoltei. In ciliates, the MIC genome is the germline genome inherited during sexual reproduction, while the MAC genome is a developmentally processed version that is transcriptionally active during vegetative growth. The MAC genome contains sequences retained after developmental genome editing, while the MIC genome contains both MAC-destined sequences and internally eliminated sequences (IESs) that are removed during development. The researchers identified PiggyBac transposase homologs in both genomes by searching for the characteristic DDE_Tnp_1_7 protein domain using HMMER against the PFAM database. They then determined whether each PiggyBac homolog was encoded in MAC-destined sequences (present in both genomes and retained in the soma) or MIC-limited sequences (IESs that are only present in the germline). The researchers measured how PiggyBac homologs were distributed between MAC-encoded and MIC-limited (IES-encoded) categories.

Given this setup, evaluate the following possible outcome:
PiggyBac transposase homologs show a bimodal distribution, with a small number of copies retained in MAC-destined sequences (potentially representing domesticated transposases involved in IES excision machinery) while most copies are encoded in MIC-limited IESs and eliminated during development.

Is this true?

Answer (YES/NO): NO